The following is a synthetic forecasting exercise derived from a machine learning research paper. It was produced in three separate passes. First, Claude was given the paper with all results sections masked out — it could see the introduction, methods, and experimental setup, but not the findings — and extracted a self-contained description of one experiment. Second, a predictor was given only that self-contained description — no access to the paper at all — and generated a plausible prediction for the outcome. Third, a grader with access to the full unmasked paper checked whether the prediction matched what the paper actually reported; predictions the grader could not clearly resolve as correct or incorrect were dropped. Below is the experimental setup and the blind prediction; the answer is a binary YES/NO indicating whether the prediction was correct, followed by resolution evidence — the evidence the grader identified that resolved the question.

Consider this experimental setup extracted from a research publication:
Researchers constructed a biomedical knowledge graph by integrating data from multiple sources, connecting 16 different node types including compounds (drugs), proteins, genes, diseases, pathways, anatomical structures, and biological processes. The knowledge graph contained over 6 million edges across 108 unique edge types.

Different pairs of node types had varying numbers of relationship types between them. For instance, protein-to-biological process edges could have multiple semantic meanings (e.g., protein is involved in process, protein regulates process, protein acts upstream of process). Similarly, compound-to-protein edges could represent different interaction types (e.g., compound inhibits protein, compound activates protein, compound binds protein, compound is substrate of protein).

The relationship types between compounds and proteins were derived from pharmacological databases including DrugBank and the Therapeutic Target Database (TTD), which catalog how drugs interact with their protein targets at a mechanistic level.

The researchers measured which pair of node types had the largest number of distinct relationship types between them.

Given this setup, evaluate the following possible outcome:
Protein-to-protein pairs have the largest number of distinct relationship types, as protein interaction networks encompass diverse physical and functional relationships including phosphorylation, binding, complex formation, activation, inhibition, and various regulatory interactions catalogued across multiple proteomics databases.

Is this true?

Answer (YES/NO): NO